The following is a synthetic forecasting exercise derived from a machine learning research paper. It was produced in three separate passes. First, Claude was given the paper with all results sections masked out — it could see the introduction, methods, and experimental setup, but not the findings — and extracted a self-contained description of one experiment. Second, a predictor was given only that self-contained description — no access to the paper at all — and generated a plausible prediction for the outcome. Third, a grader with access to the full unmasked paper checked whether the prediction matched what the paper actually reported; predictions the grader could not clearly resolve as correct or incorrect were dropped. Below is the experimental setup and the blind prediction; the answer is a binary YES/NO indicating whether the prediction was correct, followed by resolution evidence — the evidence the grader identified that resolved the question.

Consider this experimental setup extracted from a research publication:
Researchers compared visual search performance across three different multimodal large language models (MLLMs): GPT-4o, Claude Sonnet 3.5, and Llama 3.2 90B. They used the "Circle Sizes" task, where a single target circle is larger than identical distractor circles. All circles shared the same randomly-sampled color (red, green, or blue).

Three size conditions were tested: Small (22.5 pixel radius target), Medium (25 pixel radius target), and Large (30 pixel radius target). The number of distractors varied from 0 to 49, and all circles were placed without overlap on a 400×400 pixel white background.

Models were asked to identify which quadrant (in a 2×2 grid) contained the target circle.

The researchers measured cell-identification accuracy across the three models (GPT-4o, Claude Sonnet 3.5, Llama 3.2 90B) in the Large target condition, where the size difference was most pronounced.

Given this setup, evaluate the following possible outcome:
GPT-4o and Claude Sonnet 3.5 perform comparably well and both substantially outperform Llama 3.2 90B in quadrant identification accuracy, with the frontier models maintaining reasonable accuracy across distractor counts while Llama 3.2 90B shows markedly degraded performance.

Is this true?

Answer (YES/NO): NO